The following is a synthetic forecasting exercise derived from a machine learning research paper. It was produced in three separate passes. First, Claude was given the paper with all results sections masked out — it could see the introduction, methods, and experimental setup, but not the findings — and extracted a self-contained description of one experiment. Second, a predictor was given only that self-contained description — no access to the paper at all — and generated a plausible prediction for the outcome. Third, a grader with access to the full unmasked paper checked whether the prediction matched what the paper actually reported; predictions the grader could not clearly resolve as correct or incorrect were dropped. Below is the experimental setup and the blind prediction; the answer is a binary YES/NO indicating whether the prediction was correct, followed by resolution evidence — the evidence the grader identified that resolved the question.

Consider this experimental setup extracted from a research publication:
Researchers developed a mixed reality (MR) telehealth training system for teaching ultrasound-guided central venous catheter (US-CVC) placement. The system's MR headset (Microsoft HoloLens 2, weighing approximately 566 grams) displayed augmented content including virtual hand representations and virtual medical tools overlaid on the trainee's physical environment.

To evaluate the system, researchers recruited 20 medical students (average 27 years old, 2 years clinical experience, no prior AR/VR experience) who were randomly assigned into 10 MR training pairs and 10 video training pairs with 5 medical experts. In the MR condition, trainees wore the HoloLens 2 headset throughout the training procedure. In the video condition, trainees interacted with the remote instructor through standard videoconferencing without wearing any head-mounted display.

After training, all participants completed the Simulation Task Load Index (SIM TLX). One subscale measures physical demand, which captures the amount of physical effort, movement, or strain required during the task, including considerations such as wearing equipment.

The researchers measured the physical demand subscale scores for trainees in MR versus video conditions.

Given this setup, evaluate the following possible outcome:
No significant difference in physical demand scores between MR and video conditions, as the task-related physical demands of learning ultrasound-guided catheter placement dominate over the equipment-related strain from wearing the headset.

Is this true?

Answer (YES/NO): YES